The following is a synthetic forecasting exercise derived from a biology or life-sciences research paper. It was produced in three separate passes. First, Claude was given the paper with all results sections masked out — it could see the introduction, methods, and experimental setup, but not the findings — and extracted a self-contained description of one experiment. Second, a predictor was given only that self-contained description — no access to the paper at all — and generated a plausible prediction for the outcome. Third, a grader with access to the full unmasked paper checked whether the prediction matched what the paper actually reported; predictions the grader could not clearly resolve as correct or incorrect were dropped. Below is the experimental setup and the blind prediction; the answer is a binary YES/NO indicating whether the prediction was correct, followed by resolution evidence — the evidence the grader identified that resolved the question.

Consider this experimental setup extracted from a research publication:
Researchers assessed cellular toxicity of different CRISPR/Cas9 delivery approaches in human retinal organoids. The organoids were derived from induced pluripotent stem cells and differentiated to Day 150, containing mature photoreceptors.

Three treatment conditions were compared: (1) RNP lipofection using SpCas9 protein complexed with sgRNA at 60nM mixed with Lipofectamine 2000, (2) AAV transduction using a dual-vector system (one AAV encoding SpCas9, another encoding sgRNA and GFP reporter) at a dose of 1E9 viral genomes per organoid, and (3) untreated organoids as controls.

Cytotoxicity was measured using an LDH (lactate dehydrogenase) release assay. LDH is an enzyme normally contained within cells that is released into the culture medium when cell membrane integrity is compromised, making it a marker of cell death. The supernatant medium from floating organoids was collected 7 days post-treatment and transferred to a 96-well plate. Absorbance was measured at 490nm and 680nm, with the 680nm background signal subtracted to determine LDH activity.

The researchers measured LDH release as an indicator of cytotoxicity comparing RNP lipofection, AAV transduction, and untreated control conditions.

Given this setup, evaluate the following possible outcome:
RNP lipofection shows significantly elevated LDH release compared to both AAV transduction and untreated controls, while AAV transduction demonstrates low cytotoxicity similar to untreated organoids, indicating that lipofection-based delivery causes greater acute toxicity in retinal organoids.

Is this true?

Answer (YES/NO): YES